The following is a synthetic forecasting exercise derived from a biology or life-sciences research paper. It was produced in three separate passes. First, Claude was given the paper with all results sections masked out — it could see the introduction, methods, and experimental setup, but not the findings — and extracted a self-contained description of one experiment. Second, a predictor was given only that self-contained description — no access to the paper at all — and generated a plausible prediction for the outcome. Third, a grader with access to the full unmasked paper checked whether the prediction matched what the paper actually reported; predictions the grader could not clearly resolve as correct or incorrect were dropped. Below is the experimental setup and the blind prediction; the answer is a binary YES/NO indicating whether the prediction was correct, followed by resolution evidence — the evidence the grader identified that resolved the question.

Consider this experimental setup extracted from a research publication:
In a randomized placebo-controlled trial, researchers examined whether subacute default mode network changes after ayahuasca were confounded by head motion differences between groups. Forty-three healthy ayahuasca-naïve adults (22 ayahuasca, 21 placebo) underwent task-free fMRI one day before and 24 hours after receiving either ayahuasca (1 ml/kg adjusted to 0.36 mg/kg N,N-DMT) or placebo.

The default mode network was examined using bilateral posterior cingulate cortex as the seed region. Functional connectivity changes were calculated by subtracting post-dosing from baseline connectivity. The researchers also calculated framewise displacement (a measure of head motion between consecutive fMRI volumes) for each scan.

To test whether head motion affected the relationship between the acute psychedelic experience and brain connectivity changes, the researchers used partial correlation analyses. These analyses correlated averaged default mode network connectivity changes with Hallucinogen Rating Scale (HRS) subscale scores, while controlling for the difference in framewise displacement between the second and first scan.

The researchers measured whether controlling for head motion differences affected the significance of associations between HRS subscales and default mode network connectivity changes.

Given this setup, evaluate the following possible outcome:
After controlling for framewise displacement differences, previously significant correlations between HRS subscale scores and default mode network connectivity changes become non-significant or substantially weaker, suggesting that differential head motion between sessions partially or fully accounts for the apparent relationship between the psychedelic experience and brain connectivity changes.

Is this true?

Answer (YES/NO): NO